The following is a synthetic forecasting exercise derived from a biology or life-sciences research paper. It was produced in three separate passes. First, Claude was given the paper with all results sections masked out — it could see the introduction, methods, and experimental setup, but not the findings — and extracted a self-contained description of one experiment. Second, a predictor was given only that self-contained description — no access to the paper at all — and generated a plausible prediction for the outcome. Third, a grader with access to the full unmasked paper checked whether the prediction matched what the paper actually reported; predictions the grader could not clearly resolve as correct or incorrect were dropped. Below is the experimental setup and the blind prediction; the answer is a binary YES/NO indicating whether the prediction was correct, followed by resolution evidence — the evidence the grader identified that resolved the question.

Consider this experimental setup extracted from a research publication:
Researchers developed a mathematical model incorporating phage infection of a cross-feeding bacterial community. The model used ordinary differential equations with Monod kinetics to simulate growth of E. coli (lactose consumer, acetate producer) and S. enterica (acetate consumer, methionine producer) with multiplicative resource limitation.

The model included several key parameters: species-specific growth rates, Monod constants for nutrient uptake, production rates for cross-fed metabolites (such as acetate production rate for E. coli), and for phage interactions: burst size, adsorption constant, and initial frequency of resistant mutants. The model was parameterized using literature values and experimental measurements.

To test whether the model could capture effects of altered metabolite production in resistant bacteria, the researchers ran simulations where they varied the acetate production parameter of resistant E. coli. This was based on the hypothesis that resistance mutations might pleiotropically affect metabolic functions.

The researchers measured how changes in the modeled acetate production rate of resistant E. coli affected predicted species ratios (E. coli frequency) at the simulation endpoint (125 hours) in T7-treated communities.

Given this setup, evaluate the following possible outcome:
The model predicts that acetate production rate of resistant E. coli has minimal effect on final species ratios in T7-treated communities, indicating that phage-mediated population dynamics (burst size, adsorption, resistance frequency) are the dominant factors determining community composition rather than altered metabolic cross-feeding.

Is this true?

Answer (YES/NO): NO